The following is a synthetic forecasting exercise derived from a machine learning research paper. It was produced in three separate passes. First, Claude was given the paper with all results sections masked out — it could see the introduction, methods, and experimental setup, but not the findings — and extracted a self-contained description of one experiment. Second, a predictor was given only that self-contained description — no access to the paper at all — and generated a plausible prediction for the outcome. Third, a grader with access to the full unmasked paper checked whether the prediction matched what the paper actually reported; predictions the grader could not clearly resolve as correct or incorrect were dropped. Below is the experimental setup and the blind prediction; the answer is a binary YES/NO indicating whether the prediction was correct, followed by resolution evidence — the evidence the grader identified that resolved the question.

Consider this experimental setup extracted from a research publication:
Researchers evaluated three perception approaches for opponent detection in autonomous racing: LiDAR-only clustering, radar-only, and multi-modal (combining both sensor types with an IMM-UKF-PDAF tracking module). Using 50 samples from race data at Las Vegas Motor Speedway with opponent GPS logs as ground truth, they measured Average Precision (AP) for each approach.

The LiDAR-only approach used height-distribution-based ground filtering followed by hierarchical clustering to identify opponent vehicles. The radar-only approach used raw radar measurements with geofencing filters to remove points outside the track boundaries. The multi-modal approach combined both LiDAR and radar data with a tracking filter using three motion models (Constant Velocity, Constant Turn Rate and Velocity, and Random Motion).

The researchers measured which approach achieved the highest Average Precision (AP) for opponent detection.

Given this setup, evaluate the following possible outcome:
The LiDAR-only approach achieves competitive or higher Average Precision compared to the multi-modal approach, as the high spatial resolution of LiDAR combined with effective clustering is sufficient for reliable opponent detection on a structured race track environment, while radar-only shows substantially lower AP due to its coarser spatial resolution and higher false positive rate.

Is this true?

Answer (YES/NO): NO